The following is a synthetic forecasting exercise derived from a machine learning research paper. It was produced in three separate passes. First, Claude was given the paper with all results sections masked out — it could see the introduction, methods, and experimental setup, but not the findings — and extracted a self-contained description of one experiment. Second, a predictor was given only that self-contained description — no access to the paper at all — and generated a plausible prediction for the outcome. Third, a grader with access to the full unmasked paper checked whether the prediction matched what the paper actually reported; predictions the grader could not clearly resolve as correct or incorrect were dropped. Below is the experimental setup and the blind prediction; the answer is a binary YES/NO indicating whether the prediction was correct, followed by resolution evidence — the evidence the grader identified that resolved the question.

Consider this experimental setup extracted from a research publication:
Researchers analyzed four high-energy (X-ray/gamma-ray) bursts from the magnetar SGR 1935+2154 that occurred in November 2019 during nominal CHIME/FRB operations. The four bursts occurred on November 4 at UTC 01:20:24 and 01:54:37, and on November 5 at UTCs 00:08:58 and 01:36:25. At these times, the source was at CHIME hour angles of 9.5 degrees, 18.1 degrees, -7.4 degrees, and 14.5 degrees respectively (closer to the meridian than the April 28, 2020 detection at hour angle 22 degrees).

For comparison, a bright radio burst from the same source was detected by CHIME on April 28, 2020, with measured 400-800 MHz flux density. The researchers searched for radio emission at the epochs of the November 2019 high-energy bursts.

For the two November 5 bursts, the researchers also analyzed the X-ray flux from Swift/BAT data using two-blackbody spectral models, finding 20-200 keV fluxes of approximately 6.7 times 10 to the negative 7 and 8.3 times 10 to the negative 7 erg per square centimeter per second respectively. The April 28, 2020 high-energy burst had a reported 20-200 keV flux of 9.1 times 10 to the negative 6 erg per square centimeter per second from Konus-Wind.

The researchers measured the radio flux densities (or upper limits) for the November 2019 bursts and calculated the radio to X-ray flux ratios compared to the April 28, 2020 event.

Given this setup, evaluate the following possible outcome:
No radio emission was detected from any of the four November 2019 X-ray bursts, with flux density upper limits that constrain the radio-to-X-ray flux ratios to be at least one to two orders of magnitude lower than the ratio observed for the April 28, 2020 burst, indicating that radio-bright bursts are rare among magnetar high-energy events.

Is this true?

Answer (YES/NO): NO